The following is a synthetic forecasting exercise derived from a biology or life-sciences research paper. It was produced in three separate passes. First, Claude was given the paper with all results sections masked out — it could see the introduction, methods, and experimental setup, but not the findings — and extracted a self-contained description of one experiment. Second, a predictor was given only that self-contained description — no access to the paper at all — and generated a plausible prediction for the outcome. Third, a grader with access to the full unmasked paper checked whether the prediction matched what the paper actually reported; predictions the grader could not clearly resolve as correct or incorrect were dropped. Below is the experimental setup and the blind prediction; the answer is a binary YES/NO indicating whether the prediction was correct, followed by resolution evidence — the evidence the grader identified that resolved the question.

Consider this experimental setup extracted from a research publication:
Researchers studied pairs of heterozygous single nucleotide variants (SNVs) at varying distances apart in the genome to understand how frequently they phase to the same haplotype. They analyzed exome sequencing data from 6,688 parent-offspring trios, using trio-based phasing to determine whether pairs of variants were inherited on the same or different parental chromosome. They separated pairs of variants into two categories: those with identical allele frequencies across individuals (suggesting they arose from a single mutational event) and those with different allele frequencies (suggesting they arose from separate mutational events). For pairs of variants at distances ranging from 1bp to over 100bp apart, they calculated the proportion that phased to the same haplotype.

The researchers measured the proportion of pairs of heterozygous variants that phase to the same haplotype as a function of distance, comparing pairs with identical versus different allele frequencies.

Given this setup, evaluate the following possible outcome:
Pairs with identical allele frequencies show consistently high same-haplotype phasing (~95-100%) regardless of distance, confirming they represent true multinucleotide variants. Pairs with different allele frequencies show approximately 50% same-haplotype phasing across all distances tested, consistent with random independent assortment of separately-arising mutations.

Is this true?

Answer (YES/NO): NO